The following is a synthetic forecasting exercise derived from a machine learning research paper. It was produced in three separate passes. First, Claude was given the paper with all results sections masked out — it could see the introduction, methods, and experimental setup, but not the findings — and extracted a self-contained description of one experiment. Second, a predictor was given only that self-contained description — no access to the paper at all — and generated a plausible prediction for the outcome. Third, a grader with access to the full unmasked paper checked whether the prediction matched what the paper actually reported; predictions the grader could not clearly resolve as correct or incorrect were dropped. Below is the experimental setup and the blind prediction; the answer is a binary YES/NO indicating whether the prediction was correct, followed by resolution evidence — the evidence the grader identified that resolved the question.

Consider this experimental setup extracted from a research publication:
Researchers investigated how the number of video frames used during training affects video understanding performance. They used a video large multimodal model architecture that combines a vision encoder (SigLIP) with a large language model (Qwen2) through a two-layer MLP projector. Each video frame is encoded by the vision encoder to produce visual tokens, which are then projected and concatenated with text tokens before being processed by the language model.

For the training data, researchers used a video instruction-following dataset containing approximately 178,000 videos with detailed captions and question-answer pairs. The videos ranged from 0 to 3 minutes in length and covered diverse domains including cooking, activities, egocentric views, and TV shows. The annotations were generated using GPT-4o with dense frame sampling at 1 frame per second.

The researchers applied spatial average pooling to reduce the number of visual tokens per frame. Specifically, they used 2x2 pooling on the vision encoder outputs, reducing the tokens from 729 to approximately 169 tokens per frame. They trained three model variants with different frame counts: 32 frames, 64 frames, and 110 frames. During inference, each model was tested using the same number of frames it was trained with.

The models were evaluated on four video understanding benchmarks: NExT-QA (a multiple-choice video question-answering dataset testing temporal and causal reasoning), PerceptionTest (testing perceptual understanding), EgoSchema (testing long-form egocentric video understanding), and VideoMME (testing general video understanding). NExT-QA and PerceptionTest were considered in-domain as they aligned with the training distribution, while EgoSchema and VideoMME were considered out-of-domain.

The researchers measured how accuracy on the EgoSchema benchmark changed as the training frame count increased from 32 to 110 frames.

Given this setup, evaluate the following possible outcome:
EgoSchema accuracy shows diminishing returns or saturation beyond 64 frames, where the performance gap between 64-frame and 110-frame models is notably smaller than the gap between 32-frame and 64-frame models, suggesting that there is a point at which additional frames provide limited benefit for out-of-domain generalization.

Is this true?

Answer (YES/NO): YES